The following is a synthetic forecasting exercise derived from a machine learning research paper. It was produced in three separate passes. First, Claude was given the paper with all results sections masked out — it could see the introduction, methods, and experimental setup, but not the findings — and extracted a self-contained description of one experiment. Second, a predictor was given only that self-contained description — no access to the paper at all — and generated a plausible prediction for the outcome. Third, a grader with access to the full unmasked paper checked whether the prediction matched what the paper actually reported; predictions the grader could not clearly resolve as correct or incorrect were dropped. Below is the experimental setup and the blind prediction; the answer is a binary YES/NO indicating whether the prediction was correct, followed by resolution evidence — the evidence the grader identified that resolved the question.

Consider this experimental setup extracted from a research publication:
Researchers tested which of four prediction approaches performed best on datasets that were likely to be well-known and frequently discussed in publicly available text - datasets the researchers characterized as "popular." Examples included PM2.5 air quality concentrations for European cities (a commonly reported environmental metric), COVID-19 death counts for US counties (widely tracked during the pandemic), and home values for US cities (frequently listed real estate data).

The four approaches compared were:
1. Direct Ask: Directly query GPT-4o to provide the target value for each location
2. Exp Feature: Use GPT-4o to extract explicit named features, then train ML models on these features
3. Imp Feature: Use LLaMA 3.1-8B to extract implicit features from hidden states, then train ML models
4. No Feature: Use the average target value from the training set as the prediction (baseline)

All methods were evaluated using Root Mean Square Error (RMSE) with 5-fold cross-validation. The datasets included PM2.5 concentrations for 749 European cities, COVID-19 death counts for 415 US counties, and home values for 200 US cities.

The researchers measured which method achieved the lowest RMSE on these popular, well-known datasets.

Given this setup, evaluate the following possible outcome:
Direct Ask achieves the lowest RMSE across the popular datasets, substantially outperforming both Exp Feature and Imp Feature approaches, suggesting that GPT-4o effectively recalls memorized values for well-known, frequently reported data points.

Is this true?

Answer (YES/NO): YES